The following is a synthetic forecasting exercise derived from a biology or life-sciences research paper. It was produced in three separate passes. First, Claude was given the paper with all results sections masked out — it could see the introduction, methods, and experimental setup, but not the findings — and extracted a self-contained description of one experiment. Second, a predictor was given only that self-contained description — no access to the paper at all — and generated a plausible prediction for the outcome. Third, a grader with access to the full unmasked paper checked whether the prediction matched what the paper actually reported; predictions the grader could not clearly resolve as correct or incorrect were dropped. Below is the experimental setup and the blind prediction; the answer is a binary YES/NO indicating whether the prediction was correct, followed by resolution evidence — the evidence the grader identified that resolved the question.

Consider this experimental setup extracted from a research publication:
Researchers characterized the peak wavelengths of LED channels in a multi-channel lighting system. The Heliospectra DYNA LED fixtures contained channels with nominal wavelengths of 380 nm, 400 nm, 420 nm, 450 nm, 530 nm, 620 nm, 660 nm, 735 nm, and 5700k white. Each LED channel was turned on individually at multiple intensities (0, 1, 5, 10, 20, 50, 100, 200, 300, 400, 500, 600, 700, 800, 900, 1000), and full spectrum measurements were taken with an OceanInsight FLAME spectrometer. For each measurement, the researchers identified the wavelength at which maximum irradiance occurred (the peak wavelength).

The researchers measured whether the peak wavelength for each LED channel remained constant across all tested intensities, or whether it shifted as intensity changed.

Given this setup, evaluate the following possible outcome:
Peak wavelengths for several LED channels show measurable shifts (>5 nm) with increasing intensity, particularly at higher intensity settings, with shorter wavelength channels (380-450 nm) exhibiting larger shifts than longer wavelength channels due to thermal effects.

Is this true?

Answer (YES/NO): NO